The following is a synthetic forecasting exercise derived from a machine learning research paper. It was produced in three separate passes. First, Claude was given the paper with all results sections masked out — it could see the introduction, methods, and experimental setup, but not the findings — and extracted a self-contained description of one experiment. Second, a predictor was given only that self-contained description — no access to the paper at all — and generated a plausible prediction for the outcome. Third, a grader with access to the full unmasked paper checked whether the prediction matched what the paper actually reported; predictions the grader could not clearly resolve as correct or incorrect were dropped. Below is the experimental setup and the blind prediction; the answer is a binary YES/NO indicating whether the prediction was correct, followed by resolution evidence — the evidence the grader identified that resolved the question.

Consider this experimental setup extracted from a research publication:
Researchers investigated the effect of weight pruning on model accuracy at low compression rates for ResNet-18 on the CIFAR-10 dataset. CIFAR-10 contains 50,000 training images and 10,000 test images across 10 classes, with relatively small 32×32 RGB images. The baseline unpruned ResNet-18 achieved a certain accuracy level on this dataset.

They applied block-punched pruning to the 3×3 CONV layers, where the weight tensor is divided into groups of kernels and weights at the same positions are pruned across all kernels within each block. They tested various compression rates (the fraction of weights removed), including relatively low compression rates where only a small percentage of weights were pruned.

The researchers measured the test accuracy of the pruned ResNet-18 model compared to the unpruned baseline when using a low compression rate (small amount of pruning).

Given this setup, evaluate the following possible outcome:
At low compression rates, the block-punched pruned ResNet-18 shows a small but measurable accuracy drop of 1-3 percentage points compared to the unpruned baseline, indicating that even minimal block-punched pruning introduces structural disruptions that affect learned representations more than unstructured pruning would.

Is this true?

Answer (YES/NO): NO